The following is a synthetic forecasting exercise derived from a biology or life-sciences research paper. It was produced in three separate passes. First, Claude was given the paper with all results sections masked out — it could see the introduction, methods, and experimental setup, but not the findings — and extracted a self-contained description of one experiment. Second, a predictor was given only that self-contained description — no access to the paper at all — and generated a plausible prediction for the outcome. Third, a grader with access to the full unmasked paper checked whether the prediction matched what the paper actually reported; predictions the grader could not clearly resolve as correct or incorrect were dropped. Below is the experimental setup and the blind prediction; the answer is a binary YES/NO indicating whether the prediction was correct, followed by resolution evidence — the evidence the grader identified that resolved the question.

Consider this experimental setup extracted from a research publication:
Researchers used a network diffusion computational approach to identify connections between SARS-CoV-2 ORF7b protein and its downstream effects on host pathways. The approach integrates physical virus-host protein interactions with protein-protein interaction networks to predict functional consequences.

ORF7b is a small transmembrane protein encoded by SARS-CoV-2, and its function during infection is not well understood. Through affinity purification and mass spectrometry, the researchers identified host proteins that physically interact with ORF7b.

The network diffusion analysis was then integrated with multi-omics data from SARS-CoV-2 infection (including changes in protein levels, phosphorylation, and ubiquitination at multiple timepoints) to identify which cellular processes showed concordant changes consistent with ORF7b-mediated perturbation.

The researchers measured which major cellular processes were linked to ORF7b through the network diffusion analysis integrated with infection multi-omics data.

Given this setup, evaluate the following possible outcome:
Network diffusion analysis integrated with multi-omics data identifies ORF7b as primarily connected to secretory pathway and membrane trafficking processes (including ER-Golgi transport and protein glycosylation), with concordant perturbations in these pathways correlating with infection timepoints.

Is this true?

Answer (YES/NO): NO